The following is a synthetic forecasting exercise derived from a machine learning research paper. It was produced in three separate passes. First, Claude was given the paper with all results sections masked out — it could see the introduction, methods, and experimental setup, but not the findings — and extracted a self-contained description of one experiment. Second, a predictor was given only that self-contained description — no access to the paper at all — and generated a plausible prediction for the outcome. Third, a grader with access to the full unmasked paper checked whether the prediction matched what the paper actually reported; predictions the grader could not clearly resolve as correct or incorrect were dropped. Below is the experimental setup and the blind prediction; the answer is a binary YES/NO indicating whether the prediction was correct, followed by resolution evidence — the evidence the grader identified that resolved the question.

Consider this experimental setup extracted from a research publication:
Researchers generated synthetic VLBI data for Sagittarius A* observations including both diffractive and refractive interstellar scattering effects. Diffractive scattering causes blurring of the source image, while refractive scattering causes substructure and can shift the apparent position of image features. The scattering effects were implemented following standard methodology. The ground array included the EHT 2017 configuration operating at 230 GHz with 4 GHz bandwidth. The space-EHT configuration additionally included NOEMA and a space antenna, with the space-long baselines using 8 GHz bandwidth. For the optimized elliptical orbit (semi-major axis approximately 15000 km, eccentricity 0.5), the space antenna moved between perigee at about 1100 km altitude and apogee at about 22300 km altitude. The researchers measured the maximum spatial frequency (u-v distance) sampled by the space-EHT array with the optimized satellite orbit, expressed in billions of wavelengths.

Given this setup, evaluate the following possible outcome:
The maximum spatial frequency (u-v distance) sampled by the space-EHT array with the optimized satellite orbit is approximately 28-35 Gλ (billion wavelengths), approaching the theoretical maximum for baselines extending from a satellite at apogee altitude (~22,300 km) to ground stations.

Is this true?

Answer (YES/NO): NO